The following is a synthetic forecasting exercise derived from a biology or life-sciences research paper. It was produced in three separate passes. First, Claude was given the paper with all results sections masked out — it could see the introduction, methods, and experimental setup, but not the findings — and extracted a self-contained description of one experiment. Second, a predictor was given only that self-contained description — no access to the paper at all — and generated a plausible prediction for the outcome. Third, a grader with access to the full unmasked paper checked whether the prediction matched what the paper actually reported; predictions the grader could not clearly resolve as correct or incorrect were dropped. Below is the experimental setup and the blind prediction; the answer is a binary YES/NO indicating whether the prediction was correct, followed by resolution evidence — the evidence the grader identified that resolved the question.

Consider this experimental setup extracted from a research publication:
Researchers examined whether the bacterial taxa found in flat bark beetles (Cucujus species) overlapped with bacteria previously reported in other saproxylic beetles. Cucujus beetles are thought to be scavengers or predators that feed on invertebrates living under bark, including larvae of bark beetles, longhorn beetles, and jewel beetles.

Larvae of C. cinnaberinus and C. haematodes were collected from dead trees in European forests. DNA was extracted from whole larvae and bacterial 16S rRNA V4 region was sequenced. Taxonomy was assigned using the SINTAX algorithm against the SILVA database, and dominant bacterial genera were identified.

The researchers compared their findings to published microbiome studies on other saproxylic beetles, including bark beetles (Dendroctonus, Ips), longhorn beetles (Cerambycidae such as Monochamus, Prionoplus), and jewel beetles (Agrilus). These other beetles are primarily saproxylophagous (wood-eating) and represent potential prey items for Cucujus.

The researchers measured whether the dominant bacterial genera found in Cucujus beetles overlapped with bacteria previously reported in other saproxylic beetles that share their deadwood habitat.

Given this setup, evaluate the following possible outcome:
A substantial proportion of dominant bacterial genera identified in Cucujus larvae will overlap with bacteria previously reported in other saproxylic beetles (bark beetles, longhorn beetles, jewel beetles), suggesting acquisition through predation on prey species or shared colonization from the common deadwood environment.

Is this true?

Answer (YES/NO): YES